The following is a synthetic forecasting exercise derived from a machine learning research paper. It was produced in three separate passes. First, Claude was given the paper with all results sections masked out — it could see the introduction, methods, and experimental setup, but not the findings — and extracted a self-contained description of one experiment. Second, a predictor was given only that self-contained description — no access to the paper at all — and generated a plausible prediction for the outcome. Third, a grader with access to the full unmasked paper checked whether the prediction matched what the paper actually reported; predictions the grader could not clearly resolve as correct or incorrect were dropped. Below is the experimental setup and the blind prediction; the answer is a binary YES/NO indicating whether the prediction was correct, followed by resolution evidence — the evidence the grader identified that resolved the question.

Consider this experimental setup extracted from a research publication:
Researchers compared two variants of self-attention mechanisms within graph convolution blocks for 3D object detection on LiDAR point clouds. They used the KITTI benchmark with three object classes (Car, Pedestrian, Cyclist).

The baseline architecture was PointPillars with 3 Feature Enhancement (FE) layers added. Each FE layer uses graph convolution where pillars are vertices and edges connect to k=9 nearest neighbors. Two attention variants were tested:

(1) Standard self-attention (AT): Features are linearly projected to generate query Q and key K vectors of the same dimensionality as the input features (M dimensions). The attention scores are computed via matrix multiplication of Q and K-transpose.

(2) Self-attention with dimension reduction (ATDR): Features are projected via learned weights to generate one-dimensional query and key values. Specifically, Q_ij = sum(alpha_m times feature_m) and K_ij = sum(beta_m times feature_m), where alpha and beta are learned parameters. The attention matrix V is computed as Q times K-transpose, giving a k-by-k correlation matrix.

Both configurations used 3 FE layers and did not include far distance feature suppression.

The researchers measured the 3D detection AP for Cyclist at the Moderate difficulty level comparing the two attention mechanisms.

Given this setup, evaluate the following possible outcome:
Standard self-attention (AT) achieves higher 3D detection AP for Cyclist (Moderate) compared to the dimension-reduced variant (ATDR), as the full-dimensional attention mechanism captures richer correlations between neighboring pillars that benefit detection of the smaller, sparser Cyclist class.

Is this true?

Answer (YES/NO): YES